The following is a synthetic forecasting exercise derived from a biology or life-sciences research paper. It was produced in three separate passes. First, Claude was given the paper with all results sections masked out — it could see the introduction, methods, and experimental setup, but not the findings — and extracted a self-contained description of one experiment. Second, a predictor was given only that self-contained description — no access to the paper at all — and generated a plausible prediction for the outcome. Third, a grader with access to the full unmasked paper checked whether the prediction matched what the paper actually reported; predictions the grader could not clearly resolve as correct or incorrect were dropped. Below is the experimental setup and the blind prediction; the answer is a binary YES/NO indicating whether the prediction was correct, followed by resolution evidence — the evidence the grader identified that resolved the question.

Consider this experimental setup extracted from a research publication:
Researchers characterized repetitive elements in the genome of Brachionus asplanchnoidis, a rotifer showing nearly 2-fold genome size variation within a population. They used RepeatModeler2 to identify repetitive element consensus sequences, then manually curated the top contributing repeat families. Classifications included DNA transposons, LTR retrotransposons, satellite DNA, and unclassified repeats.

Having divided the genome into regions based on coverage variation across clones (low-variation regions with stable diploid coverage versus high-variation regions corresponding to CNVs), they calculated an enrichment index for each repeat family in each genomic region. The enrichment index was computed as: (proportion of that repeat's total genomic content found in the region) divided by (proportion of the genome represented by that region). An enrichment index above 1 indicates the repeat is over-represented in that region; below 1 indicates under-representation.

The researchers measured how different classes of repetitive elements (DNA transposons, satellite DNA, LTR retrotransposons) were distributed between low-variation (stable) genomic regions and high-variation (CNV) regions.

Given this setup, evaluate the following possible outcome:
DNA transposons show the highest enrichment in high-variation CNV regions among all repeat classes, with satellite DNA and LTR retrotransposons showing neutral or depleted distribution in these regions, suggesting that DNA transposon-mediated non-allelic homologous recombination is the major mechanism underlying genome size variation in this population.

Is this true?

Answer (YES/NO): NO